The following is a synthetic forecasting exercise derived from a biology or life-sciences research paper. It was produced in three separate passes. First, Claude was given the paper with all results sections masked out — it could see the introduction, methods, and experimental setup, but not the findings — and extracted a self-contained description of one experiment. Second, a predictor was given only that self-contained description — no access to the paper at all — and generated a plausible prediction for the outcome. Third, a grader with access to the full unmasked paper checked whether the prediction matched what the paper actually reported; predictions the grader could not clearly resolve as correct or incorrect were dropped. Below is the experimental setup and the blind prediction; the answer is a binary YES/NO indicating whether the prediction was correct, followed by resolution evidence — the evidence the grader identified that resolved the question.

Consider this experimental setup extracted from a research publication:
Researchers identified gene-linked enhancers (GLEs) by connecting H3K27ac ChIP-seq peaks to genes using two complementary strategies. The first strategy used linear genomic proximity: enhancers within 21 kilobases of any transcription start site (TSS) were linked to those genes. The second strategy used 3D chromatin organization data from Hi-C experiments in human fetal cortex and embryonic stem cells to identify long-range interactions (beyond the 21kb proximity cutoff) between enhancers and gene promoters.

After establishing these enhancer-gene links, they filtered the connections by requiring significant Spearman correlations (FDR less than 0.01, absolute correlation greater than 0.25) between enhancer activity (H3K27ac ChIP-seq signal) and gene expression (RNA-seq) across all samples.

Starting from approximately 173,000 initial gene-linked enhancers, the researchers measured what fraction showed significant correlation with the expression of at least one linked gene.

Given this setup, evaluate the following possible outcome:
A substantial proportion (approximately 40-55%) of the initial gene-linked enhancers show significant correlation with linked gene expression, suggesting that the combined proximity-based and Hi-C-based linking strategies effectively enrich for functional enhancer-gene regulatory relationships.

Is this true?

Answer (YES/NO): NO